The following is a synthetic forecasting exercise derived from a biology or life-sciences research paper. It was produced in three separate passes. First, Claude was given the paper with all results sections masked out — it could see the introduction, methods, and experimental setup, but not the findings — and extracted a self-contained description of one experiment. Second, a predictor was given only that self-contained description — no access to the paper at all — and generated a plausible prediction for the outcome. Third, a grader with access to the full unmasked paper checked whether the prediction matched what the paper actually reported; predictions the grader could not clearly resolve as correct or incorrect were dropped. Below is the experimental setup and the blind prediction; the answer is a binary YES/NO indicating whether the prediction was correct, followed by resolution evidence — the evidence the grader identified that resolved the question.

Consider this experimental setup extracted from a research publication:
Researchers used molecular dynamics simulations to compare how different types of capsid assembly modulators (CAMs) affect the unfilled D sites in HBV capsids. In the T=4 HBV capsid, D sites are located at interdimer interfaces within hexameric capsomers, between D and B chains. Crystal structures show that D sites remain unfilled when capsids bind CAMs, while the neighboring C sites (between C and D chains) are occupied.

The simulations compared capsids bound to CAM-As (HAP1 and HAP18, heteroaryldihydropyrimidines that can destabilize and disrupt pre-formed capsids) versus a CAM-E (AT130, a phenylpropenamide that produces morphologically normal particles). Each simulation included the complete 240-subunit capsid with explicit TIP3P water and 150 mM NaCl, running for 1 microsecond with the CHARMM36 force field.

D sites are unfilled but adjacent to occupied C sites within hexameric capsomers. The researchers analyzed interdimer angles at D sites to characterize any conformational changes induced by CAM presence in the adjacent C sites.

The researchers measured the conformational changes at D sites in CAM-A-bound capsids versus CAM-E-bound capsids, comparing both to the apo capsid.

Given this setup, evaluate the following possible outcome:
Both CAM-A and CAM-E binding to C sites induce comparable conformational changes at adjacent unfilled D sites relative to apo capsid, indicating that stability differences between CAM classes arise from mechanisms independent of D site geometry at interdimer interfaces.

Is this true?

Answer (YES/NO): NO